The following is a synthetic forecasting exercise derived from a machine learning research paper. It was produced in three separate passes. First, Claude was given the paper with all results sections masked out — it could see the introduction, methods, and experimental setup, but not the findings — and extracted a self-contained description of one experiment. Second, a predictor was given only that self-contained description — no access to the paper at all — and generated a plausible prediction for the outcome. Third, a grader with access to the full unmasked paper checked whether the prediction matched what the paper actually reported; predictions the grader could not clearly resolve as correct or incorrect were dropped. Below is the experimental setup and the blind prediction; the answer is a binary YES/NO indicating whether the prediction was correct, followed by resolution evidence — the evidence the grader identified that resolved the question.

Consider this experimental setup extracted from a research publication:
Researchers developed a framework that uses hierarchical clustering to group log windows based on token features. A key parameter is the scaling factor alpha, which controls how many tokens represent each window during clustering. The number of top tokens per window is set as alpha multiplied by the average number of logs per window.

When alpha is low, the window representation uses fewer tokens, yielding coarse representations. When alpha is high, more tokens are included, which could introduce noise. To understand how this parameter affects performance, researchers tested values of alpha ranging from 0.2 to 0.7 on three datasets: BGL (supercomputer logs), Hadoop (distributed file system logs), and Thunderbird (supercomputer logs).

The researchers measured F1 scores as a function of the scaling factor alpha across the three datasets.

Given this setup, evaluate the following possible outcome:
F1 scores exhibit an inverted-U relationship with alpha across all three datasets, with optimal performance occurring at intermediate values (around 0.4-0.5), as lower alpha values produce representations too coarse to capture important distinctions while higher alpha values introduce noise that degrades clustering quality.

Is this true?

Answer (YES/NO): YES